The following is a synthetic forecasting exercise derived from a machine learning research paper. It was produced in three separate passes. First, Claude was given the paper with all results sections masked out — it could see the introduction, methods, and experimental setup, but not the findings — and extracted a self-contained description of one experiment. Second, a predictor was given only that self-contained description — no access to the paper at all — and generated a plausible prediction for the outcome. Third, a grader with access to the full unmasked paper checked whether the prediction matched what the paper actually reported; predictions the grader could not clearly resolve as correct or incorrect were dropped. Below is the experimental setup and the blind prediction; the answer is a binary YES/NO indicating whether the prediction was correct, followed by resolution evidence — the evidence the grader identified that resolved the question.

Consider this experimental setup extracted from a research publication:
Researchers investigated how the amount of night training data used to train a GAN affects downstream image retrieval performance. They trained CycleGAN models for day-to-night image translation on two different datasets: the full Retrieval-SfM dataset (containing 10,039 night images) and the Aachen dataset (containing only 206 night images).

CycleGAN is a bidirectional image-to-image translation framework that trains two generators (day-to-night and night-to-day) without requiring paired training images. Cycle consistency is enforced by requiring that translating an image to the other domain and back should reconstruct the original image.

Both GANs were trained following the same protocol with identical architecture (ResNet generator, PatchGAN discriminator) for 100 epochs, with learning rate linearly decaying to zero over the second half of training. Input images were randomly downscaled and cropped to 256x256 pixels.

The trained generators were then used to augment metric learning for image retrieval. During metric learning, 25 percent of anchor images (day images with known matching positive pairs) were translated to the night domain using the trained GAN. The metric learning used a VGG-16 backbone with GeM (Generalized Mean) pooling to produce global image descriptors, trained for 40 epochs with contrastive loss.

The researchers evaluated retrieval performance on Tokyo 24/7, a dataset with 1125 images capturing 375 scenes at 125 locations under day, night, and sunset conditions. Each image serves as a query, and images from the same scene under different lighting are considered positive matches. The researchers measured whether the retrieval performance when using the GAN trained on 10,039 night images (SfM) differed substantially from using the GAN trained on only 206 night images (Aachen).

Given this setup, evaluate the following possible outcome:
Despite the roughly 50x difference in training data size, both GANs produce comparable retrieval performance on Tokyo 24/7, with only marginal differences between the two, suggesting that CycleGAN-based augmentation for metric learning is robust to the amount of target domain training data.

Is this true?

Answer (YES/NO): YES